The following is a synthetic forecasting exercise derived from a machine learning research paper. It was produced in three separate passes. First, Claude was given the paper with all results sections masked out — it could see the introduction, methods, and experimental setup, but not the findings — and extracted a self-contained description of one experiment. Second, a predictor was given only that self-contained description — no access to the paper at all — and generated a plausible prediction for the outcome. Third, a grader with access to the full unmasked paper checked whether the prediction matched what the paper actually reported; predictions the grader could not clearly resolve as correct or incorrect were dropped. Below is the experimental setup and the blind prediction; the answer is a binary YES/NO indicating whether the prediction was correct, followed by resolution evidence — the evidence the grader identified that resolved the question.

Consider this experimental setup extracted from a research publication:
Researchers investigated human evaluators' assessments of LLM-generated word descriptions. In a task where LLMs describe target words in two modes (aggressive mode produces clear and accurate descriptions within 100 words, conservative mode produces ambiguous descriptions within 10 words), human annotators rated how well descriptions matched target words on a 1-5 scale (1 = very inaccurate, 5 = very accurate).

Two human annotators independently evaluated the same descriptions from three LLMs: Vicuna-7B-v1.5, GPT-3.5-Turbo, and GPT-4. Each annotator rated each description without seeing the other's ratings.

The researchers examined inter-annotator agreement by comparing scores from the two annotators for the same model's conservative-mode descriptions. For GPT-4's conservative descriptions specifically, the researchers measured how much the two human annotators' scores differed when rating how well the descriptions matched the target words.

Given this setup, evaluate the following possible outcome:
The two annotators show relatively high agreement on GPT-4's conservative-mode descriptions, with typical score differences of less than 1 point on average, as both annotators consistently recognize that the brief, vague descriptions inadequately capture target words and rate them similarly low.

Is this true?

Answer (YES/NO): NO